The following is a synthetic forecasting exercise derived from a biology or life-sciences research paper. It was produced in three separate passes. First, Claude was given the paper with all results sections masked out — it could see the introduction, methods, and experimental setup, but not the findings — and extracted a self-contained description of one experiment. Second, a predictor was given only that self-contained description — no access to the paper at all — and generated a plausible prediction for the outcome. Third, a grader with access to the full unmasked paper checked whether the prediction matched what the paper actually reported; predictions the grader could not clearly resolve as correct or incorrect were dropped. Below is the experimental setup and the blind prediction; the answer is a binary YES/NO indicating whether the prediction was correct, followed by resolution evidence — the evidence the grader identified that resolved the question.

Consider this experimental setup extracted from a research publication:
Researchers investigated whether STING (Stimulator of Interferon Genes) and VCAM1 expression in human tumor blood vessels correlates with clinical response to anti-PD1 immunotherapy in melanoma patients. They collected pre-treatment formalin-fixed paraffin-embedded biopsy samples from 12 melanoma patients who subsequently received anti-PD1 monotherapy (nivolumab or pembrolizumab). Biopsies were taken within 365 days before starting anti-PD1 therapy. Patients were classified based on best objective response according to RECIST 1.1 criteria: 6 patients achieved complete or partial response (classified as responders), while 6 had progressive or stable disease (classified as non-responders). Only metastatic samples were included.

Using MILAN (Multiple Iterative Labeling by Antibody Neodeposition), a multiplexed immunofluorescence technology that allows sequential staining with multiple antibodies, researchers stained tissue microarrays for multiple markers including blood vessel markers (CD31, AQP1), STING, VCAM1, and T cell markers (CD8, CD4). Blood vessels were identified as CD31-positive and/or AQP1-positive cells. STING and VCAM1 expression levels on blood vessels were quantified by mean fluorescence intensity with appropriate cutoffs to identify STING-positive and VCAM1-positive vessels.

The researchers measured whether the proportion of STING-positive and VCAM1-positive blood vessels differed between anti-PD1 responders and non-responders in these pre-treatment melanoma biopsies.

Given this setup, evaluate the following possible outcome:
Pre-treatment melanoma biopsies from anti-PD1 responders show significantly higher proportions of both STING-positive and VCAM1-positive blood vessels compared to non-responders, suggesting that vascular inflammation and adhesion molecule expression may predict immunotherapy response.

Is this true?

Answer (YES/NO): YES